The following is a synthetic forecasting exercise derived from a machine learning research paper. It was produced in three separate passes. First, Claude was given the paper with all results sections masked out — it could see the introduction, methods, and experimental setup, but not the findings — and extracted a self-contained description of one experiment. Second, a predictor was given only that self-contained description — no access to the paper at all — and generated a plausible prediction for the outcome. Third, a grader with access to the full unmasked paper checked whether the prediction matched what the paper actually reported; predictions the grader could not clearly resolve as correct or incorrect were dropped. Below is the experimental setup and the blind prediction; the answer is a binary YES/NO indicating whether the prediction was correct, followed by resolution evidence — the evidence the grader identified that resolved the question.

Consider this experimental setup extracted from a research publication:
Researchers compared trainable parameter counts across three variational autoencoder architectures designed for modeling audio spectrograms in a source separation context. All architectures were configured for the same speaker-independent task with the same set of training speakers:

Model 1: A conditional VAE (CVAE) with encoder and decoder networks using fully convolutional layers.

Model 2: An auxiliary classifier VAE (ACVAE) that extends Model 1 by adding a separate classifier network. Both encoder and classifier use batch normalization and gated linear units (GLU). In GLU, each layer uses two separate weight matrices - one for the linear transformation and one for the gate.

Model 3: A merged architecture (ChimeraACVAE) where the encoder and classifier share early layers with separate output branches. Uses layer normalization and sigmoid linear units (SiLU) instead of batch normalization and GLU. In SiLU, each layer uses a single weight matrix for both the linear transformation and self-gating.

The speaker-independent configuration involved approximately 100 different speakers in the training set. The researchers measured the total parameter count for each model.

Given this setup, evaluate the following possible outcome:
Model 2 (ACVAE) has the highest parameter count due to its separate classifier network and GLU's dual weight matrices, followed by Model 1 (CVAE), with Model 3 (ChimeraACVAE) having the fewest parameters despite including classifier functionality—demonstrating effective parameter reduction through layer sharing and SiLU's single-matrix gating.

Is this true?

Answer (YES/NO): YES